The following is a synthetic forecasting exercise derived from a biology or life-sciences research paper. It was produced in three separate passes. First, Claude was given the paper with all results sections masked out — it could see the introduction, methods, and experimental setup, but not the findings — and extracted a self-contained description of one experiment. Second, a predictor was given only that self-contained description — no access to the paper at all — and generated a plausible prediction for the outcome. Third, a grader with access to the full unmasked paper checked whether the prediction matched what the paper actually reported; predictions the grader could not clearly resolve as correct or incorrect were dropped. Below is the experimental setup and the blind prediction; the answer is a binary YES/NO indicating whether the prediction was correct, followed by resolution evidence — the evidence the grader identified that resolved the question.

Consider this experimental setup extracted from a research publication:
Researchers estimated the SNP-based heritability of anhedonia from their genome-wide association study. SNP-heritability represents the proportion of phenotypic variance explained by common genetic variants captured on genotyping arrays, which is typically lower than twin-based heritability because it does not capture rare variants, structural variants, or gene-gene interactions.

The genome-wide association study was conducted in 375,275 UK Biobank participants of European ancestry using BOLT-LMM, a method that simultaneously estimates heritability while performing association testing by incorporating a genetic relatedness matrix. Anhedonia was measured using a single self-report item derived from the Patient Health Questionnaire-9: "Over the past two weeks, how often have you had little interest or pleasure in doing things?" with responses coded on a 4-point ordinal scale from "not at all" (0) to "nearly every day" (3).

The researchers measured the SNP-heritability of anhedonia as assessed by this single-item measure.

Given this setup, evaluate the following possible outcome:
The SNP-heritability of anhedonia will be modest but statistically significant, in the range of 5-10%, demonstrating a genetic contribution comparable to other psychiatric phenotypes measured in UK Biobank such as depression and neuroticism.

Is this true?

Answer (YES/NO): YES